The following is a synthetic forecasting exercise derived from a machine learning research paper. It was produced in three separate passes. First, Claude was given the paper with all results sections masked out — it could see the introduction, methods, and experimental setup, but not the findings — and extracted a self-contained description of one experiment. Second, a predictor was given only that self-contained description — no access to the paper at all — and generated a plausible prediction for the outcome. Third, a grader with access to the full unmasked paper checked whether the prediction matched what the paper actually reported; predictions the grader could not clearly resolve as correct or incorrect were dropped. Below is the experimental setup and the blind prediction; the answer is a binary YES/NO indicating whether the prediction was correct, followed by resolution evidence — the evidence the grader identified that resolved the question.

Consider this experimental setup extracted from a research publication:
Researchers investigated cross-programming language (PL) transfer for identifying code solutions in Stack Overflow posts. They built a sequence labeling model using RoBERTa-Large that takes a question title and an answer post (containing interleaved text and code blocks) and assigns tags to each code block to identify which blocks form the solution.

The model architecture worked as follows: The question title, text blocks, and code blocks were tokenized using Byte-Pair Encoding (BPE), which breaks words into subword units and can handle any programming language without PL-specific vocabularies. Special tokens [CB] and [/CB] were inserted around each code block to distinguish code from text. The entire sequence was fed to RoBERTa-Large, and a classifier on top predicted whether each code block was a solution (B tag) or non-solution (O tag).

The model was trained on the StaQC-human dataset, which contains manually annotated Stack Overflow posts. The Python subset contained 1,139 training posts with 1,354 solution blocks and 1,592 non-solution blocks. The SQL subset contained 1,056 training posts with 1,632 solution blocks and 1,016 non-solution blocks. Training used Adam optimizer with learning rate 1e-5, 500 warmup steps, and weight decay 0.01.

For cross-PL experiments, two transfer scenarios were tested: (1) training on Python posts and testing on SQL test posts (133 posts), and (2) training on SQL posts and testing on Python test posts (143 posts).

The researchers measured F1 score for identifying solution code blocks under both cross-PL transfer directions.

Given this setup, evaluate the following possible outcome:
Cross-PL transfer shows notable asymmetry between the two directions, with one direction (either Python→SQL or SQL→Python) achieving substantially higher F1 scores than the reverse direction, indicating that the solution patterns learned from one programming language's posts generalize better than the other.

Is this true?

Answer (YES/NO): YES